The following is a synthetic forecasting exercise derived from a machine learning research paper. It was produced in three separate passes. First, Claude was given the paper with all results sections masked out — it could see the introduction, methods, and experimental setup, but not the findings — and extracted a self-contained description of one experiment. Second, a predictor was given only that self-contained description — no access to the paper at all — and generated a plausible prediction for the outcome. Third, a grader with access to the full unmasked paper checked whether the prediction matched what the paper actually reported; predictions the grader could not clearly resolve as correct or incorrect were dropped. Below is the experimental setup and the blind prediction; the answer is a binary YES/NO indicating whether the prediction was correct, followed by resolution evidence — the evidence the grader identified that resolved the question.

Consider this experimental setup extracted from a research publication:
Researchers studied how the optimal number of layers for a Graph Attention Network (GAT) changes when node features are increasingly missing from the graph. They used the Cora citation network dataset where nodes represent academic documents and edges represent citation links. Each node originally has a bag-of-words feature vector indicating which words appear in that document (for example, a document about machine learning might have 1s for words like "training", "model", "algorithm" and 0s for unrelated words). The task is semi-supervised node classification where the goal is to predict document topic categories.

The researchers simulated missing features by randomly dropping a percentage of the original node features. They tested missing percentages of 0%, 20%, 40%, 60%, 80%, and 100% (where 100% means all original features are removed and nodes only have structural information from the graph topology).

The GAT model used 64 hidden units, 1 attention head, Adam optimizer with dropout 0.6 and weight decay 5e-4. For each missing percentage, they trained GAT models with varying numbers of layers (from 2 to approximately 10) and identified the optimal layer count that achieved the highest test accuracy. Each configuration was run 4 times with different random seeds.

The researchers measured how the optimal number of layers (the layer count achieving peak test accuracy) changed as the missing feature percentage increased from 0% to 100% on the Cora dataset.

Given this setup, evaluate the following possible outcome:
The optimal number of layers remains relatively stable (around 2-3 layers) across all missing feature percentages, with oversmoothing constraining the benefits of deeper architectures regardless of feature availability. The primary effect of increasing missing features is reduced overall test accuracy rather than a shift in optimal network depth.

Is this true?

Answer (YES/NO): NO